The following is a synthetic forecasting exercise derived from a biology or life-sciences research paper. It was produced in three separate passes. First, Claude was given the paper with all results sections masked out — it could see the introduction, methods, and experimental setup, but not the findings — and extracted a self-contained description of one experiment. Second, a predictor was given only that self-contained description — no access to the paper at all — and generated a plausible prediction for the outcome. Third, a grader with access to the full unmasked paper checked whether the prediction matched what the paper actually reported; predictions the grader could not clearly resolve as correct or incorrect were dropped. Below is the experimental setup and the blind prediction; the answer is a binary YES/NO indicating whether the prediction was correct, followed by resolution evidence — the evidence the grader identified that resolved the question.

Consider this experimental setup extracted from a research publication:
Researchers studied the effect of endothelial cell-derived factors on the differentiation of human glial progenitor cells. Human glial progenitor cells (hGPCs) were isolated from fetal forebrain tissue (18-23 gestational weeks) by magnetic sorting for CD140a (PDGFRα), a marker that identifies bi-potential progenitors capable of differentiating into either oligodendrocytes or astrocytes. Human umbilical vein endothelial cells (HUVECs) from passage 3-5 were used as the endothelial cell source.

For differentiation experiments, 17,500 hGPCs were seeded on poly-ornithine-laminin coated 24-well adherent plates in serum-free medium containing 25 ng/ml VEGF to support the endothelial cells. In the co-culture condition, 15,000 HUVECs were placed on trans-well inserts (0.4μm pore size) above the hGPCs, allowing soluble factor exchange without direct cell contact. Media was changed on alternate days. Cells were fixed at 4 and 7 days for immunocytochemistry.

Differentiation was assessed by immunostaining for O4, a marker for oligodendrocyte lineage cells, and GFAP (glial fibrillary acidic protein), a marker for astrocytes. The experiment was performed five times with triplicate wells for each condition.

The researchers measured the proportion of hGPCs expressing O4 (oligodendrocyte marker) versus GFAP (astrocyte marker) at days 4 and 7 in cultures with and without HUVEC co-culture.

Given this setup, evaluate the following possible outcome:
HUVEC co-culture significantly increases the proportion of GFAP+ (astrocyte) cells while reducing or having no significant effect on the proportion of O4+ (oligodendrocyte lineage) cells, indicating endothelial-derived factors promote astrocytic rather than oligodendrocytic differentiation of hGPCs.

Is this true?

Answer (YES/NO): YES